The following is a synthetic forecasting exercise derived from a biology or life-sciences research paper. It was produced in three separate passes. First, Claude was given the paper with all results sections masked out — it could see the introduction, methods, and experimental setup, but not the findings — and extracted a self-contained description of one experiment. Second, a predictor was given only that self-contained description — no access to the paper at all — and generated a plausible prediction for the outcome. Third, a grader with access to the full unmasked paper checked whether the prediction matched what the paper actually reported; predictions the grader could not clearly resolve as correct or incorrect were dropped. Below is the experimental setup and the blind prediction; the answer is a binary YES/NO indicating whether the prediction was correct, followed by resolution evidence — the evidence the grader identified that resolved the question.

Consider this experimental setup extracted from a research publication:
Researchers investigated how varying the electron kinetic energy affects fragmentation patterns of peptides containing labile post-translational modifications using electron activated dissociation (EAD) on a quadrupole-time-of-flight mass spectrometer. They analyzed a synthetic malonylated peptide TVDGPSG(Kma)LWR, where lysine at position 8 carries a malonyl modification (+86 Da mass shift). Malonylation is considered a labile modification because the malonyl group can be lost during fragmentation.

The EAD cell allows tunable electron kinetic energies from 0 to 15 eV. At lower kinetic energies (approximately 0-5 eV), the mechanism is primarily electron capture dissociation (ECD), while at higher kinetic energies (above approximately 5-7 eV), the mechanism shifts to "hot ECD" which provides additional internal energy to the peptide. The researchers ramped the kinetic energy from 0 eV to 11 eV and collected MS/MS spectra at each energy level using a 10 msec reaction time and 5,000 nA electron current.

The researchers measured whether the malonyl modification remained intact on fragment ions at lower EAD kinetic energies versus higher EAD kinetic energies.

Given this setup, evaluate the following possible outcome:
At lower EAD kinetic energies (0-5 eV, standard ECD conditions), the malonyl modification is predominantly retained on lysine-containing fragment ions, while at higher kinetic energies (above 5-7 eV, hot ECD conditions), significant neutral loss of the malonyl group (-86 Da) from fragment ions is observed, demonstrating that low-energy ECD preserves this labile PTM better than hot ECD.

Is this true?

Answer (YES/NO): NO